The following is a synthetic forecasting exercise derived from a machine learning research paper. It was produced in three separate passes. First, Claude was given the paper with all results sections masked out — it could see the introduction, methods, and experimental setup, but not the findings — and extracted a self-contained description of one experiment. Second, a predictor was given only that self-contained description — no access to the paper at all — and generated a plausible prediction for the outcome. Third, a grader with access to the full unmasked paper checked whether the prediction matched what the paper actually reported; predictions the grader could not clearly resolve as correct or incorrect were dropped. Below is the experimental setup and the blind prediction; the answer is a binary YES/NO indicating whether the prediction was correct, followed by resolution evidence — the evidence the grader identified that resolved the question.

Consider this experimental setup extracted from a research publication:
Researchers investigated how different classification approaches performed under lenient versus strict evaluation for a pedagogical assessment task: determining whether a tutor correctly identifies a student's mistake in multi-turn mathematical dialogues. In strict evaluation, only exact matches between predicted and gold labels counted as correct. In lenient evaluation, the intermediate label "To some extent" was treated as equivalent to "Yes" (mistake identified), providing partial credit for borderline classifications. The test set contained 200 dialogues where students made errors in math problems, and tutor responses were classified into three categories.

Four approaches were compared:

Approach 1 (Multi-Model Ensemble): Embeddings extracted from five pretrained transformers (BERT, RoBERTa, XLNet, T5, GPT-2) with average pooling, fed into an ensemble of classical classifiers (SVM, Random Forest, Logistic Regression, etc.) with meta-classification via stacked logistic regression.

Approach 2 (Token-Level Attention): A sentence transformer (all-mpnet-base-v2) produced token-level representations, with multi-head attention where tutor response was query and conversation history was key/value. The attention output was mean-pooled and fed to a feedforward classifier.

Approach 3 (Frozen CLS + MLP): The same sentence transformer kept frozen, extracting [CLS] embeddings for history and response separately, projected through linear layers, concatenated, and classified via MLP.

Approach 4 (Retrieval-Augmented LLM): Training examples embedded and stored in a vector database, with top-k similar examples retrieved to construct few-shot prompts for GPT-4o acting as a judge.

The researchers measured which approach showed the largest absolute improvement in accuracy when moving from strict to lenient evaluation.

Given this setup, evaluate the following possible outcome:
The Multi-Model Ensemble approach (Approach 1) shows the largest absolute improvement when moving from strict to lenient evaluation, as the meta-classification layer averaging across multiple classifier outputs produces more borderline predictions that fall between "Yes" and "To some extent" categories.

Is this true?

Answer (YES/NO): NO